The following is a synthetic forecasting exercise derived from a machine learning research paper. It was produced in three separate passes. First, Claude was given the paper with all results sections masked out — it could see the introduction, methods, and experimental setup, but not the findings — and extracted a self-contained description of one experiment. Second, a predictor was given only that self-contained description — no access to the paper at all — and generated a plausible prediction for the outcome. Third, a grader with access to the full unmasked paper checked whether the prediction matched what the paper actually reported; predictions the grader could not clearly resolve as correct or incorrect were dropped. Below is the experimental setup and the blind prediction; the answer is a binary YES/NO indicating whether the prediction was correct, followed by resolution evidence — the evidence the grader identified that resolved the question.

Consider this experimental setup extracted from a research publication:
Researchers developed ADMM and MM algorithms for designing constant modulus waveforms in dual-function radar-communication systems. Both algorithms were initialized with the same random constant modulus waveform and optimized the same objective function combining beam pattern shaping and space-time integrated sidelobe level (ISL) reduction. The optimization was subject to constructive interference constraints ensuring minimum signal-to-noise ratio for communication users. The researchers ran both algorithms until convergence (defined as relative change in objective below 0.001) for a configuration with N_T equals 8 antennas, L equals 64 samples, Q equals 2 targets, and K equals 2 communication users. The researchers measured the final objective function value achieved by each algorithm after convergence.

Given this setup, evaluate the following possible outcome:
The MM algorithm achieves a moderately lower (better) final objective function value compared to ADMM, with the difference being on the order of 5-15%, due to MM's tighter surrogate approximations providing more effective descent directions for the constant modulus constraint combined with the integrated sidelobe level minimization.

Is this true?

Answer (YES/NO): NO